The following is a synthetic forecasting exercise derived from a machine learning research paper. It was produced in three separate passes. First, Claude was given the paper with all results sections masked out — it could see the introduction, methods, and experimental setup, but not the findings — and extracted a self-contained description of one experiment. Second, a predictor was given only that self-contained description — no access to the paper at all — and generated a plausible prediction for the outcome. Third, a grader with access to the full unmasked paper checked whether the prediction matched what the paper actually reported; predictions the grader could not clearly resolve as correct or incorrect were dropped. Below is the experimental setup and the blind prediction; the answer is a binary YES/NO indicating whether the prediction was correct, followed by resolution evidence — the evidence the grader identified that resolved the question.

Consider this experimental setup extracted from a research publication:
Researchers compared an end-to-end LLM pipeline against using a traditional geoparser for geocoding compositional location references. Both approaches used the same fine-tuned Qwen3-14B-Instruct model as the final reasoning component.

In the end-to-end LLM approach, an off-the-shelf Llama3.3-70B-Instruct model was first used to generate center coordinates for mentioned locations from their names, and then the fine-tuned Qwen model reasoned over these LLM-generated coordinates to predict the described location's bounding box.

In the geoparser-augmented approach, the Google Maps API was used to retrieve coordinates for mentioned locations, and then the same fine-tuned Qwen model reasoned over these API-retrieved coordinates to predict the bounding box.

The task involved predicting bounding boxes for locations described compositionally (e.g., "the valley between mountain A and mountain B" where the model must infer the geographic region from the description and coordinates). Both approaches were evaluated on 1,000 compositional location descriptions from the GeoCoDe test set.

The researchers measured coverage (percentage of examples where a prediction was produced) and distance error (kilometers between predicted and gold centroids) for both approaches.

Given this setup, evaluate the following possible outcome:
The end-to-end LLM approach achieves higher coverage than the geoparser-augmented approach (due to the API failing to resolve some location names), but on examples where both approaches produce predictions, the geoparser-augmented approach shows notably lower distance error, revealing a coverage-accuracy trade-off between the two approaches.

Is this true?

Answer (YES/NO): NO